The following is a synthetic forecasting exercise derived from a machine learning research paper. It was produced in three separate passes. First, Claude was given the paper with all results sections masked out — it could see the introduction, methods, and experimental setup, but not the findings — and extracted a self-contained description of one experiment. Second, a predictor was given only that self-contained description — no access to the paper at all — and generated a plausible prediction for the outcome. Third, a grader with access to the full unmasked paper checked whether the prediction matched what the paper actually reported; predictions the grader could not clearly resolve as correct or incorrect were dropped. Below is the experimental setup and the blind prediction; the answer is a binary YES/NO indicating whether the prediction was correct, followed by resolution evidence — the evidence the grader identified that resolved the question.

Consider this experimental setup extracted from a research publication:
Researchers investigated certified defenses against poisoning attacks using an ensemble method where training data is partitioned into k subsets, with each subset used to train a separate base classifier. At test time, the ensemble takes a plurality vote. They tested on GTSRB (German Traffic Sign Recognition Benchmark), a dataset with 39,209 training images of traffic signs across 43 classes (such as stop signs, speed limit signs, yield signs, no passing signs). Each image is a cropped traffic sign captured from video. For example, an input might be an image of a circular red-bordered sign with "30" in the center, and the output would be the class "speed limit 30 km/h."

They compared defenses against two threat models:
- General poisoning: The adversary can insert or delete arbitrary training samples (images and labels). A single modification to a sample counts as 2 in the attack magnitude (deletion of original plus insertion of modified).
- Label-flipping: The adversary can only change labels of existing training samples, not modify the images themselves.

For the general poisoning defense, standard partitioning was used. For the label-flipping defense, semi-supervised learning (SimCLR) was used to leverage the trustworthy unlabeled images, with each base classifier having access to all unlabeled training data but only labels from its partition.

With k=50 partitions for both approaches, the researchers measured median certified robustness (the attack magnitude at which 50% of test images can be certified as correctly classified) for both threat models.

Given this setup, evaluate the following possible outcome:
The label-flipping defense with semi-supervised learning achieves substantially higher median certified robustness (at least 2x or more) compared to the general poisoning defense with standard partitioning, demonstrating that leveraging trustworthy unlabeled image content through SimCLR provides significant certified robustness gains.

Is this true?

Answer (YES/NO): NO